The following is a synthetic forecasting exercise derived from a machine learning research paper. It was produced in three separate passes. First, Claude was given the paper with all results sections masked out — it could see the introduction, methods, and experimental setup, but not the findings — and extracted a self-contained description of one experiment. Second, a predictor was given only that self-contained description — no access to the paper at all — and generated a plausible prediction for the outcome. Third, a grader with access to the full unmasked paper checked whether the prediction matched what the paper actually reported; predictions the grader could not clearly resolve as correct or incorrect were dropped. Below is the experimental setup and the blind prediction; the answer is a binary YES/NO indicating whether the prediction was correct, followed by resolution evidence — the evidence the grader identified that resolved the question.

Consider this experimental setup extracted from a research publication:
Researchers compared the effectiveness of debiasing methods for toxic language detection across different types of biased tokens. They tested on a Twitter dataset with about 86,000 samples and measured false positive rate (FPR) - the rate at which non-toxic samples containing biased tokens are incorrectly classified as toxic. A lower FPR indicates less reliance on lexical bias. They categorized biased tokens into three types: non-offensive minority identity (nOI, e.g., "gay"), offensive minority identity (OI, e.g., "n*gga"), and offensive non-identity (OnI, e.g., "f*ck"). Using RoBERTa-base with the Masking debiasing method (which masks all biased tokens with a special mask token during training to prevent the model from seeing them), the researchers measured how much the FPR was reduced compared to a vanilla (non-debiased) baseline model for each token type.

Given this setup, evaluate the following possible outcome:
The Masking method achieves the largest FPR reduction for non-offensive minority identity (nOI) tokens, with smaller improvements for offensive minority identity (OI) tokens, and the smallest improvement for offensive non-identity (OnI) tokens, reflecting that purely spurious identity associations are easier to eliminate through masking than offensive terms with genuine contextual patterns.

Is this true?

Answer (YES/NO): NO